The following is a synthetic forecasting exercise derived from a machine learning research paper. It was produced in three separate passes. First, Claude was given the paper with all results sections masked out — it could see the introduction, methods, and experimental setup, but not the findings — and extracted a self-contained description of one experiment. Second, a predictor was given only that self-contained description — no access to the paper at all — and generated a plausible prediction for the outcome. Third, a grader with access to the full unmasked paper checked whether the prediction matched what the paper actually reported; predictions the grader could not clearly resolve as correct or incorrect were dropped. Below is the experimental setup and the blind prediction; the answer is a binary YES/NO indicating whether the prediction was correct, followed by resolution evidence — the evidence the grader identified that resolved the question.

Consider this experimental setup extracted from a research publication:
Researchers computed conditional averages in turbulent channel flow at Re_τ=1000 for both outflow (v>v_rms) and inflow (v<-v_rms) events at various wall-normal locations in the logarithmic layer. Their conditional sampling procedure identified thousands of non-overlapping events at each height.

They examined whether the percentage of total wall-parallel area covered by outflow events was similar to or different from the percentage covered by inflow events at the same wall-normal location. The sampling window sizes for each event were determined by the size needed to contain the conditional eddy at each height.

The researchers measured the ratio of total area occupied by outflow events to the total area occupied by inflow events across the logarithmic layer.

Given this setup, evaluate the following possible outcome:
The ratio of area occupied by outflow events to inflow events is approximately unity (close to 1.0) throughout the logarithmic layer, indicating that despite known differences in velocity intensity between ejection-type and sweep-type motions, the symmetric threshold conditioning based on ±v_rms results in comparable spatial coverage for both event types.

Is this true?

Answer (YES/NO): YES